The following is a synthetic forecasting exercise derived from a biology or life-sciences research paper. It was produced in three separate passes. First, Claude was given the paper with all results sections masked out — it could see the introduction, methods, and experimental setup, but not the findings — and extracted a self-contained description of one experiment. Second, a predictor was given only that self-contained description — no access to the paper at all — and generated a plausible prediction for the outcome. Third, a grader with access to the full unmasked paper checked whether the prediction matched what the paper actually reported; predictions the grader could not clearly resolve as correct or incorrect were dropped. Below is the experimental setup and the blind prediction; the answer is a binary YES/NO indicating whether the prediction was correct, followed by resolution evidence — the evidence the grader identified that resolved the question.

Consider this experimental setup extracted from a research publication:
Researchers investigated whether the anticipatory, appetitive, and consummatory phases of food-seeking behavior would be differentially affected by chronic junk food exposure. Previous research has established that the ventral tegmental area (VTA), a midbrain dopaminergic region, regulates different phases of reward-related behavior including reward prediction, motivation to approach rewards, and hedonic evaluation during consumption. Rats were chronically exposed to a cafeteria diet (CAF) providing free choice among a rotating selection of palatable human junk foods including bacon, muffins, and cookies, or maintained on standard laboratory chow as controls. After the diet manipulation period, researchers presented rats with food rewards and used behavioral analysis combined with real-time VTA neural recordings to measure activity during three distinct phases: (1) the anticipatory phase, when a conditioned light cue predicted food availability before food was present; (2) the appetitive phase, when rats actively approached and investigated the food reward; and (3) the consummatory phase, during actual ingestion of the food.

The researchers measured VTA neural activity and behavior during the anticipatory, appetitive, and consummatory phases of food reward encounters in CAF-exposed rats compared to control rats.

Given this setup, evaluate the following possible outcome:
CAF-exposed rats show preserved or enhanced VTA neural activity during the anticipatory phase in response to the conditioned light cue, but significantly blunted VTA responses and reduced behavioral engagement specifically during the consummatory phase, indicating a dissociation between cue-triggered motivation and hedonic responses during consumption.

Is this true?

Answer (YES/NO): NO